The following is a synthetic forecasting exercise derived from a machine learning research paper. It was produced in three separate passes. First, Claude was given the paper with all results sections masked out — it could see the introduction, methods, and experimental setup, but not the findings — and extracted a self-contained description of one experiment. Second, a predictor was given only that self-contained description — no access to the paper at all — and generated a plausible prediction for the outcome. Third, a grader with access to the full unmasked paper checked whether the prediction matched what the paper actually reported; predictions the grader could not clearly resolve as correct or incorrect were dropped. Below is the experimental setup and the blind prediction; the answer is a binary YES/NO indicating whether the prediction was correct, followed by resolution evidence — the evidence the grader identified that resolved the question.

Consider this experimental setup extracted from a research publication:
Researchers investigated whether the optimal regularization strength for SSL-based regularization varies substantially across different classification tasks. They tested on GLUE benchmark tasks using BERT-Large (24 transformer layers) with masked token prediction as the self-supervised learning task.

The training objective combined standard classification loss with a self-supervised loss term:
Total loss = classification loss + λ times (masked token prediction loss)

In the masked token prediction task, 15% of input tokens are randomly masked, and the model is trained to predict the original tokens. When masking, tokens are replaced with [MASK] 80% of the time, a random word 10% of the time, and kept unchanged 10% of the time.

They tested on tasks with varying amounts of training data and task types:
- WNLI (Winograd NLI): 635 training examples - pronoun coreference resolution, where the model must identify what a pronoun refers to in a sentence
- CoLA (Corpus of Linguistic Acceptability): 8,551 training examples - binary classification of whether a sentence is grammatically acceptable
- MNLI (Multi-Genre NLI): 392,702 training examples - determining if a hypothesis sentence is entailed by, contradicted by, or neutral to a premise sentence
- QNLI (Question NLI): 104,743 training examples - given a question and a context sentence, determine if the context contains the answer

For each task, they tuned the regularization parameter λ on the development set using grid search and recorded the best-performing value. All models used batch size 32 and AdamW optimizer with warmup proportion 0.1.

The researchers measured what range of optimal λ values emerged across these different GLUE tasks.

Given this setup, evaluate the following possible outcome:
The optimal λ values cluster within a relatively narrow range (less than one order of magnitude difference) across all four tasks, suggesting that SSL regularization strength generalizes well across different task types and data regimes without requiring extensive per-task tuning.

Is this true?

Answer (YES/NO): NO